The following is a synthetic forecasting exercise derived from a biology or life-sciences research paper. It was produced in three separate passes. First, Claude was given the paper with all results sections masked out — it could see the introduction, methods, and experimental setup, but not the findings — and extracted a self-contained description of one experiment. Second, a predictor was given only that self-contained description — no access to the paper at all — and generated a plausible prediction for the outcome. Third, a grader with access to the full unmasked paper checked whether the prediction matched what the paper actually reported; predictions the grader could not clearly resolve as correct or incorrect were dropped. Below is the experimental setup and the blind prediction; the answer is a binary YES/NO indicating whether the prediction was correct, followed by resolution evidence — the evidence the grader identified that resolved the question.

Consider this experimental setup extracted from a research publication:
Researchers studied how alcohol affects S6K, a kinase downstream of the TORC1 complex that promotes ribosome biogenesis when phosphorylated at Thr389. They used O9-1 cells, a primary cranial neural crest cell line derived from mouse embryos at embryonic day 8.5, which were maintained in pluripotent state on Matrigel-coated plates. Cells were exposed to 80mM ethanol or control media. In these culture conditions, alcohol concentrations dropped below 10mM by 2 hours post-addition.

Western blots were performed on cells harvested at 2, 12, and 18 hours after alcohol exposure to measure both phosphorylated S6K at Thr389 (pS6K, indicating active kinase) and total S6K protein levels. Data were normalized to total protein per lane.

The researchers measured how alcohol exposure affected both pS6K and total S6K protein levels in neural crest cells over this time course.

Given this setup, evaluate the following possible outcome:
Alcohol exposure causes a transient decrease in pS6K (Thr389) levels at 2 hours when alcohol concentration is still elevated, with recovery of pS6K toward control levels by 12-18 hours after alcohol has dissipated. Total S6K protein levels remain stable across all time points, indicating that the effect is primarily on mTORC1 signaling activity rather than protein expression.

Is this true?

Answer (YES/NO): NO